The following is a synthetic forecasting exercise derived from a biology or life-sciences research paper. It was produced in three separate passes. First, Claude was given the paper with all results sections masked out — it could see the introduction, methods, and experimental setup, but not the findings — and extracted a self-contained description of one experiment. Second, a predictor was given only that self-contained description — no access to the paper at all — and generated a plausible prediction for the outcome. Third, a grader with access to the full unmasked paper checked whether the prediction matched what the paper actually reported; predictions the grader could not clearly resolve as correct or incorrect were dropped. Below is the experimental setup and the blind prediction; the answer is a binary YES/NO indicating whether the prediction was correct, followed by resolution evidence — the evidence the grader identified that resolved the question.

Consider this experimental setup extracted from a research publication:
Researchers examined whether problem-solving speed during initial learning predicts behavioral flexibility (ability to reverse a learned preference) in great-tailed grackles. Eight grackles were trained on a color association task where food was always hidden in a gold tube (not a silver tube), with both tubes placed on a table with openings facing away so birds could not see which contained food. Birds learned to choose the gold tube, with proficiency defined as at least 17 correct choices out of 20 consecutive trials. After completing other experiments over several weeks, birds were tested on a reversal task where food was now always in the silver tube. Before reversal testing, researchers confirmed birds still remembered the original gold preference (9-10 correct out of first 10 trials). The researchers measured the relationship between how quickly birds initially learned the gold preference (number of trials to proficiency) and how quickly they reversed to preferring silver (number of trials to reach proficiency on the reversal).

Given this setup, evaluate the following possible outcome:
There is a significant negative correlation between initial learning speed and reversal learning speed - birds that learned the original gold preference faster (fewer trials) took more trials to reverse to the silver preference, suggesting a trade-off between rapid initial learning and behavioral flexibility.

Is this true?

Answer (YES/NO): NO